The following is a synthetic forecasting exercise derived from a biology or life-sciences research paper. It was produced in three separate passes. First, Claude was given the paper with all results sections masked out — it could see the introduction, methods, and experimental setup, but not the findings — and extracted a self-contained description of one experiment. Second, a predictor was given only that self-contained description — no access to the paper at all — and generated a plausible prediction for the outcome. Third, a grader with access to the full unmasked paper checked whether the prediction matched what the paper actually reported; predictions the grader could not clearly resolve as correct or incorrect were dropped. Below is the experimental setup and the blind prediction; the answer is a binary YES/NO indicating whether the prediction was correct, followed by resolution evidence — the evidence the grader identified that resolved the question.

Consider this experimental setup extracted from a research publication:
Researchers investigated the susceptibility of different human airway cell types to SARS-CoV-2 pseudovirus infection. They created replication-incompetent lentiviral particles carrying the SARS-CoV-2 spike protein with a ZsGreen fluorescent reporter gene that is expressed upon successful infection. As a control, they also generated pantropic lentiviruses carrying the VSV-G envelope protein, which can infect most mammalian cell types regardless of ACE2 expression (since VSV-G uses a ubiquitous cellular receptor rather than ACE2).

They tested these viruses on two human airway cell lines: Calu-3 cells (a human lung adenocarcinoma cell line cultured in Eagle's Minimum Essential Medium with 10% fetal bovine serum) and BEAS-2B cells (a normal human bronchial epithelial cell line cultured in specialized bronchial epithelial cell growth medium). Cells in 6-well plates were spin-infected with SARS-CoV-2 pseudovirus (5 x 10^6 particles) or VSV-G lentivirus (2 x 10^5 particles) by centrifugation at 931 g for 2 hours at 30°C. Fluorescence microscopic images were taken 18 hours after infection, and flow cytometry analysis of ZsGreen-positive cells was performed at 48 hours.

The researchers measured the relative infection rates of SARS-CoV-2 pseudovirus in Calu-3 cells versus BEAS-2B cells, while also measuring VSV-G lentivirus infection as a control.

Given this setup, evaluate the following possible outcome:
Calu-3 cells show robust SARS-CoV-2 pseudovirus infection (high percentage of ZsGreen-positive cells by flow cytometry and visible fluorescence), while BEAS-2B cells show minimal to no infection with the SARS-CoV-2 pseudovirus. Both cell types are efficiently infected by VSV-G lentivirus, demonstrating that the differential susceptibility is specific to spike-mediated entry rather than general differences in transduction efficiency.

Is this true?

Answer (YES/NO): NO